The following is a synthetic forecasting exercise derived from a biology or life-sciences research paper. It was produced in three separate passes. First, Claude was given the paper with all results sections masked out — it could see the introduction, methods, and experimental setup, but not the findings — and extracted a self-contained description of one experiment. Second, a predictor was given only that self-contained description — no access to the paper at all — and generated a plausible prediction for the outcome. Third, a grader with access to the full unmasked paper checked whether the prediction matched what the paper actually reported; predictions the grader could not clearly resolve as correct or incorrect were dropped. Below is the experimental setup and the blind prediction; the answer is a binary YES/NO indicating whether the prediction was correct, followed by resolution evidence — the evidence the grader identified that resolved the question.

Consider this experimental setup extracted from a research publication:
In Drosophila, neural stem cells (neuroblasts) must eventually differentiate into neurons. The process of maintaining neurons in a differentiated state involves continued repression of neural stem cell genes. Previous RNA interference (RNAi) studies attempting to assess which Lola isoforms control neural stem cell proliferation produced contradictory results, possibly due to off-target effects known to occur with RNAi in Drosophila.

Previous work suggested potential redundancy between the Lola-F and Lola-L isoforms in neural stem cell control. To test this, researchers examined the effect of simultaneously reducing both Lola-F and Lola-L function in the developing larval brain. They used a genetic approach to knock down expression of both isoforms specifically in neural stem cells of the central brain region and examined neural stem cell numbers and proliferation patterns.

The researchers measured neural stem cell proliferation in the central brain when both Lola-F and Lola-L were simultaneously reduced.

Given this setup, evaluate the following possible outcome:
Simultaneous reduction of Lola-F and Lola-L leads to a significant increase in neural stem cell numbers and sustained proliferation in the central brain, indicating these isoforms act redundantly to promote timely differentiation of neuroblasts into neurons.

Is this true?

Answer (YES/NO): YES